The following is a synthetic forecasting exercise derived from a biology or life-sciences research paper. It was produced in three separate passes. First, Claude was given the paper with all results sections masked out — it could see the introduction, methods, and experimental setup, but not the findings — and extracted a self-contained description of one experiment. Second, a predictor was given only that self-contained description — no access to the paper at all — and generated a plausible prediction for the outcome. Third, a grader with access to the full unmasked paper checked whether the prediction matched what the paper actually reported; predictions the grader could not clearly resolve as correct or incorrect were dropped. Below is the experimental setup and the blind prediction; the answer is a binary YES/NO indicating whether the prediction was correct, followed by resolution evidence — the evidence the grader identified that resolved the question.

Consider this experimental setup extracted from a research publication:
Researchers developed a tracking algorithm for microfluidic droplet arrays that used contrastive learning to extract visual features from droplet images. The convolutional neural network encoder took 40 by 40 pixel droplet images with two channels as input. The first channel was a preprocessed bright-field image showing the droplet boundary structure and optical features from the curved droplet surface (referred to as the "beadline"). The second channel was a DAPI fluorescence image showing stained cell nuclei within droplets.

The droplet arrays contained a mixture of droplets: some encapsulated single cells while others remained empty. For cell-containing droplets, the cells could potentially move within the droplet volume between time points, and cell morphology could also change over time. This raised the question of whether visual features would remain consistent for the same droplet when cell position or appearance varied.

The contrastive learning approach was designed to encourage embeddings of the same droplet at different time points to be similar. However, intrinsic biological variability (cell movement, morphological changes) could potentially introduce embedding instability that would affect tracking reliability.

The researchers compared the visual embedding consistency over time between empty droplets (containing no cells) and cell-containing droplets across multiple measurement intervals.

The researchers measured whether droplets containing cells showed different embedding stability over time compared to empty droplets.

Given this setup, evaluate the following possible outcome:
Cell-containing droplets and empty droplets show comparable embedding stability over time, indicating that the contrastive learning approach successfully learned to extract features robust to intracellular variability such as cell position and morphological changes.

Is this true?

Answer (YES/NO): NO